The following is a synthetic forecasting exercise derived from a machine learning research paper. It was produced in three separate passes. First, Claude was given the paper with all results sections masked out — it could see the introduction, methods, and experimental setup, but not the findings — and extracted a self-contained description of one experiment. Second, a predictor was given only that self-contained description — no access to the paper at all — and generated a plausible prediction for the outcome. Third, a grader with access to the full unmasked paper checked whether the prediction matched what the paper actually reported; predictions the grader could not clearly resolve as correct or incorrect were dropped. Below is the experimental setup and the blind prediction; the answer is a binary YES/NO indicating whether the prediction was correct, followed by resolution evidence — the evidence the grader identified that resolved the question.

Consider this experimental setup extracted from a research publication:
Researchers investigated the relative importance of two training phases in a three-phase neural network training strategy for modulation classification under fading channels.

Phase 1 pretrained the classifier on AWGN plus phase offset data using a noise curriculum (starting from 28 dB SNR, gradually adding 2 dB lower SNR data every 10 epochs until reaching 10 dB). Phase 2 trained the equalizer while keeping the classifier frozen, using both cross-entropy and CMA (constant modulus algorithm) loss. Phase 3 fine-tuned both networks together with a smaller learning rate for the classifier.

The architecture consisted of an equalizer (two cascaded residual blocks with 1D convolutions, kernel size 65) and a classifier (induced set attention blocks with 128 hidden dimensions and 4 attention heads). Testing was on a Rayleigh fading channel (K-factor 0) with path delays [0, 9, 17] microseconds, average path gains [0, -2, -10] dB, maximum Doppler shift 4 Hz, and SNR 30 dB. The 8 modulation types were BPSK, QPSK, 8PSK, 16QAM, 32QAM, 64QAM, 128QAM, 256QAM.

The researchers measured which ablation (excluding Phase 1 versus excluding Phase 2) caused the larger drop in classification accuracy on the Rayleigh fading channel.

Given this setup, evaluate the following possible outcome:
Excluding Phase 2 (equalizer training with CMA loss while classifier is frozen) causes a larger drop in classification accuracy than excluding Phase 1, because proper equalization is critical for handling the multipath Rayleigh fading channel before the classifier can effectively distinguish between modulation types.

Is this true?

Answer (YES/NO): NO